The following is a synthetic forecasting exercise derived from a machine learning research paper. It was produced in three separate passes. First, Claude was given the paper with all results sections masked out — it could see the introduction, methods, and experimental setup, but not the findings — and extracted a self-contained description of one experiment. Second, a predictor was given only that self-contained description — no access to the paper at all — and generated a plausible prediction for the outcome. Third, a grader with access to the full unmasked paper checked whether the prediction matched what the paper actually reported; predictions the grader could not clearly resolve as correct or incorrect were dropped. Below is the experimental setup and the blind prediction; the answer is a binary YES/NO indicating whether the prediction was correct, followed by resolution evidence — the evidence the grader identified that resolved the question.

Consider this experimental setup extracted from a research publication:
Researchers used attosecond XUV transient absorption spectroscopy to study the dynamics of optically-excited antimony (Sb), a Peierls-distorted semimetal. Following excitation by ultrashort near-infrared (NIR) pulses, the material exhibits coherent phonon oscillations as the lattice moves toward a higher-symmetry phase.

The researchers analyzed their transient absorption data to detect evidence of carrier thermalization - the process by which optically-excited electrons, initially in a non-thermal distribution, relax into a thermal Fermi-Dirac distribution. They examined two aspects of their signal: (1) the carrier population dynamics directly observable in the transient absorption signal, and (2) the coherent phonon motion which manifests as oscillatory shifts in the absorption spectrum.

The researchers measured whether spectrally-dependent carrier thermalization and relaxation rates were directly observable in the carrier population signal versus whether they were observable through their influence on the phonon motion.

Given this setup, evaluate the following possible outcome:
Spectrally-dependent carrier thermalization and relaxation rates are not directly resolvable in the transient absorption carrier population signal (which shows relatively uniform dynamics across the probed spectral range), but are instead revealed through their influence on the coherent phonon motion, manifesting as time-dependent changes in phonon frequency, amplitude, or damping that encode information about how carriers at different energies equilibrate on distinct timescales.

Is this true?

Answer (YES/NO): NO